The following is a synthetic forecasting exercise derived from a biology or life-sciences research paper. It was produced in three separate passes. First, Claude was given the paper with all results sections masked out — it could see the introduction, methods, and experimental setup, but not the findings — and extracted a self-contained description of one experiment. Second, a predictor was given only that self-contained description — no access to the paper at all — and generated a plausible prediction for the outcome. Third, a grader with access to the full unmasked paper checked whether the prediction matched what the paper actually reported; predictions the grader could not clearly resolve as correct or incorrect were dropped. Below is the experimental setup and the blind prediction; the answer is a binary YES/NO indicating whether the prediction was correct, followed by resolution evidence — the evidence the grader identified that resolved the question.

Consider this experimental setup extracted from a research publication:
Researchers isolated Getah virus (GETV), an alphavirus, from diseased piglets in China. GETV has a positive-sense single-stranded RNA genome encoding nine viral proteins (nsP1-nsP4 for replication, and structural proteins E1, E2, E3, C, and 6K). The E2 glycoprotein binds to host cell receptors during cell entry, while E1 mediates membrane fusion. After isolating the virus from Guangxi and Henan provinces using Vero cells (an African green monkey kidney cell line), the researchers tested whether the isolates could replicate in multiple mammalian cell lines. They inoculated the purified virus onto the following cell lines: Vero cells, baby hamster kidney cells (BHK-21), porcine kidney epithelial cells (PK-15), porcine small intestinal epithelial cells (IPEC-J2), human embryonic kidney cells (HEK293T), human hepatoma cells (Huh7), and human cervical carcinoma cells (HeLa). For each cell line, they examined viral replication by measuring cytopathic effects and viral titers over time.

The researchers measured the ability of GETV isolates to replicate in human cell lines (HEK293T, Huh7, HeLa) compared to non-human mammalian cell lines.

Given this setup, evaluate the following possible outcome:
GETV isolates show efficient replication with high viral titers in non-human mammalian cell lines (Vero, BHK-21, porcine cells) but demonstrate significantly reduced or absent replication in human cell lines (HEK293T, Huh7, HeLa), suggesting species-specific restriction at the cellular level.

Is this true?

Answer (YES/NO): NO